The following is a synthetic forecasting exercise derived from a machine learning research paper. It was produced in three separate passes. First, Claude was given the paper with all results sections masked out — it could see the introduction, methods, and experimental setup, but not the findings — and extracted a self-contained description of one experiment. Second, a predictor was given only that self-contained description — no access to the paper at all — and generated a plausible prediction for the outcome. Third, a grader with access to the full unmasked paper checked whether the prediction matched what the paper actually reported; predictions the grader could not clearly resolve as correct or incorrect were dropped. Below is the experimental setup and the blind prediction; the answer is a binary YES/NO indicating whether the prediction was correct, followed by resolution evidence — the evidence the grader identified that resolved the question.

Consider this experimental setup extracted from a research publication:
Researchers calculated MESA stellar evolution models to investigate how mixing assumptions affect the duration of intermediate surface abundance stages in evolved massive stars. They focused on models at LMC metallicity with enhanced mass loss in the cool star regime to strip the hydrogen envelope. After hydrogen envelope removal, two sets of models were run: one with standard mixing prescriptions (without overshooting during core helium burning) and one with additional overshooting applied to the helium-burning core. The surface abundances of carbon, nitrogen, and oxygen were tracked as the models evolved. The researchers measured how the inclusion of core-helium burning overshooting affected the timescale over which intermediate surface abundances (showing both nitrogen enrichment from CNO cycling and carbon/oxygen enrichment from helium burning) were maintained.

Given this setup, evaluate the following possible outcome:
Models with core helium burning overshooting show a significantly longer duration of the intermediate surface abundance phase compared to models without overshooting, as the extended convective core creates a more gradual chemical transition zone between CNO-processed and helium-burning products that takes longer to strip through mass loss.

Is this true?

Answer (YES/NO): YES